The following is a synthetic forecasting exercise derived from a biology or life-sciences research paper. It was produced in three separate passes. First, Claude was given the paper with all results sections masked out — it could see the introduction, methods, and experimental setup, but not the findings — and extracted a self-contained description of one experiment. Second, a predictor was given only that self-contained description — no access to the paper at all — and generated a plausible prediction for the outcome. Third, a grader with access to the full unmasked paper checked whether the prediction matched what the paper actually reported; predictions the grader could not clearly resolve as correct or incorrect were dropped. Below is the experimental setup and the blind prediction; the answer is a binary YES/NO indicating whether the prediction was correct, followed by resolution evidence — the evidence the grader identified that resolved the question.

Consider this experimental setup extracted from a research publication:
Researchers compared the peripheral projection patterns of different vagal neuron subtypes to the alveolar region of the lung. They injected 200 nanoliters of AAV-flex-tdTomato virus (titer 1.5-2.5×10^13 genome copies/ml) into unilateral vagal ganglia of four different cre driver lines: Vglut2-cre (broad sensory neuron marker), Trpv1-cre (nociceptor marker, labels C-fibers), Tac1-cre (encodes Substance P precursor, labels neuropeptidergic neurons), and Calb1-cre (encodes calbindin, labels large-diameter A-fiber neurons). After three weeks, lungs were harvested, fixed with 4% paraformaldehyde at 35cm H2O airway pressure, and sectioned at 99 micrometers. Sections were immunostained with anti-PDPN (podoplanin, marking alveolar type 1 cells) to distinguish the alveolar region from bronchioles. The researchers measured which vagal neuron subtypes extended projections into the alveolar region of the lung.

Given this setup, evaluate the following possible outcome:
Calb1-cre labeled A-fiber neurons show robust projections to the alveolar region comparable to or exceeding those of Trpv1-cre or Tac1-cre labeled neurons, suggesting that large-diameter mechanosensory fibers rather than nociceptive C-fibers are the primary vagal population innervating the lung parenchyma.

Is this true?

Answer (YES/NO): NO